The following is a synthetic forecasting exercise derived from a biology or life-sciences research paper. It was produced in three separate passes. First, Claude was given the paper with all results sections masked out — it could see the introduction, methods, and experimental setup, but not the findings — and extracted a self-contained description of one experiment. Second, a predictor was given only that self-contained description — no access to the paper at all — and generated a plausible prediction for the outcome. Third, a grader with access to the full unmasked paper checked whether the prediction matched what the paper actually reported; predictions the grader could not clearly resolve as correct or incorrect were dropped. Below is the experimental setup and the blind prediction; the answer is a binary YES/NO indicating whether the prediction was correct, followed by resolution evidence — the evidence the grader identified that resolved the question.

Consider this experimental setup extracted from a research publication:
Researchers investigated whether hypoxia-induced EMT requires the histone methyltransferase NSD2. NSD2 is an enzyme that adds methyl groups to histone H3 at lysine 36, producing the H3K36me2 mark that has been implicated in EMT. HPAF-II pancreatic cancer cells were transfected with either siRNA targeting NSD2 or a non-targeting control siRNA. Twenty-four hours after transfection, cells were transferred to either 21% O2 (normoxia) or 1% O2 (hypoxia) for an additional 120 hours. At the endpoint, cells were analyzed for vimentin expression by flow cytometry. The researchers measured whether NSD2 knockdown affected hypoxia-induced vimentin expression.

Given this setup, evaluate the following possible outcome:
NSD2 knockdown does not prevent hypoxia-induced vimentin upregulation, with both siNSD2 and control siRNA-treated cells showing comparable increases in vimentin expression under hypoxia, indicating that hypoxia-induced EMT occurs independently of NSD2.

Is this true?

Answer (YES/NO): NO